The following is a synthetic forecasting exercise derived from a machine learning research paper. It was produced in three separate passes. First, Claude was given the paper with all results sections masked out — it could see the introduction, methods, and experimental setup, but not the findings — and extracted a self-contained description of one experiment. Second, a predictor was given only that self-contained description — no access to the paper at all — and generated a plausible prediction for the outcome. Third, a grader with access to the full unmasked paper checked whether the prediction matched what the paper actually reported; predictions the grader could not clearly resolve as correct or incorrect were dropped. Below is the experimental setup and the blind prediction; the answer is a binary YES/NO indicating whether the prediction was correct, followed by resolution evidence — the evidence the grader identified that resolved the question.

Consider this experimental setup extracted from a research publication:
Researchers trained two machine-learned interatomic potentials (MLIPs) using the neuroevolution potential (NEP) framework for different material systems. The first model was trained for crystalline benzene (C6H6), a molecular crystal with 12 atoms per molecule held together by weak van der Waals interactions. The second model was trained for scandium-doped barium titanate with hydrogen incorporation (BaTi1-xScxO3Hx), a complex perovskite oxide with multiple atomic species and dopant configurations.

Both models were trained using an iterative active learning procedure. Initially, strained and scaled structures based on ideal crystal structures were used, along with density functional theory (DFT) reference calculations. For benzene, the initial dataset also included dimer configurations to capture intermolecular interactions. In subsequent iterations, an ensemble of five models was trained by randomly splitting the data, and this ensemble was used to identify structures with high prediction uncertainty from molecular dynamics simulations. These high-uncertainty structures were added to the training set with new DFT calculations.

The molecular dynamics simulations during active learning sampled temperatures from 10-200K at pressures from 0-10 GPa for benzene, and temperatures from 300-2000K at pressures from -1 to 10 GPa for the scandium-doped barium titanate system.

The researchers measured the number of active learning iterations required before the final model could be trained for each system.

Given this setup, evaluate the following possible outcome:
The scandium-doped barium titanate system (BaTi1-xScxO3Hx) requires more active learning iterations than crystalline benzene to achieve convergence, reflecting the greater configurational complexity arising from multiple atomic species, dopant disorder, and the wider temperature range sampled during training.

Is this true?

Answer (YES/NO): NO